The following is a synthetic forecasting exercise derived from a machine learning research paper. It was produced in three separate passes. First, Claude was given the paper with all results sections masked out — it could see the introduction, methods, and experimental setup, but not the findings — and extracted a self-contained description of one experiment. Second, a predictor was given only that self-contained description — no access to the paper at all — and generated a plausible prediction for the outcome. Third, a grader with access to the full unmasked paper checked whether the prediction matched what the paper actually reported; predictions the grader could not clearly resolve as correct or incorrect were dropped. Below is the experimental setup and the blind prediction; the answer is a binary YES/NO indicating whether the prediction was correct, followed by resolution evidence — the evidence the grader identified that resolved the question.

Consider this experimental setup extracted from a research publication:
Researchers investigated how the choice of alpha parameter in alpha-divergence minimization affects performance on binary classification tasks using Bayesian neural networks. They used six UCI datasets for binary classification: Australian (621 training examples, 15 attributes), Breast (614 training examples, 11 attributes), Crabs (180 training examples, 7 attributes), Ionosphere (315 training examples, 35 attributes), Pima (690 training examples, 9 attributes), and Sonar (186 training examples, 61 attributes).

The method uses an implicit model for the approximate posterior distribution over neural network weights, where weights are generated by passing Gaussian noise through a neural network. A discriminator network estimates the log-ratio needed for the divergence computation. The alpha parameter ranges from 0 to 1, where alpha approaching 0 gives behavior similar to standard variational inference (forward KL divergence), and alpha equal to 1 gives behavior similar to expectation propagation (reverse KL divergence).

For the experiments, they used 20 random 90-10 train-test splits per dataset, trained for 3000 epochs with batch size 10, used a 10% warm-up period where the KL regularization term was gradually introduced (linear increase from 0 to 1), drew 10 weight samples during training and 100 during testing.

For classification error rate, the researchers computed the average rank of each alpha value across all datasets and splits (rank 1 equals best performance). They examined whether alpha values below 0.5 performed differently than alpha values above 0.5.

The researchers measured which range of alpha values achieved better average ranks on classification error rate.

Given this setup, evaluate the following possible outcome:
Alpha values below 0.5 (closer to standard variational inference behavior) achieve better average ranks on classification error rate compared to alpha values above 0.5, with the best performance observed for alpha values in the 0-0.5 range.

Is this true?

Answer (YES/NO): YES